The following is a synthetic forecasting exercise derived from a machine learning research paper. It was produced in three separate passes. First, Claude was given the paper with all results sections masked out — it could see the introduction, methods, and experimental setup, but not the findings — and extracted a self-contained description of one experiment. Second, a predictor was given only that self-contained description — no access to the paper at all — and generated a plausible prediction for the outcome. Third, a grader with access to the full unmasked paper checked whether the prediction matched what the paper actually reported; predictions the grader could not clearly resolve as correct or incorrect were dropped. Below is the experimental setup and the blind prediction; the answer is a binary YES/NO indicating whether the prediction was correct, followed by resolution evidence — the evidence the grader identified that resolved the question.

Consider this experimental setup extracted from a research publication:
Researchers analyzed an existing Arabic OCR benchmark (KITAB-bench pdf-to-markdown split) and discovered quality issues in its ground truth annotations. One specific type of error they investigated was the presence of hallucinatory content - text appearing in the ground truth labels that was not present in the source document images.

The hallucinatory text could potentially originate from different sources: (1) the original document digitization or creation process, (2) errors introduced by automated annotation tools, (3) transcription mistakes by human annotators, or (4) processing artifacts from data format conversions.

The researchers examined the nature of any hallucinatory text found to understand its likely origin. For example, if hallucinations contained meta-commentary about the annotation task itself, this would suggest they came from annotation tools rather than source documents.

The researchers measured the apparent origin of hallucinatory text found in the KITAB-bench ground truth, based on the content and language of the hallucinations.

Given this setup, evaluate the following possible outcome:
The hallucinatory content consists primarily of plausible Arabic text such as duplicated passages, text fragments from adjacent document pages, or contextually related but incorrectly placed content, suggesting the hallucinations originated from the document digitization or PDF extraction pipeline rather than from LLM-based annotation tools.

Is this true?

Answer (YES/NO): NO